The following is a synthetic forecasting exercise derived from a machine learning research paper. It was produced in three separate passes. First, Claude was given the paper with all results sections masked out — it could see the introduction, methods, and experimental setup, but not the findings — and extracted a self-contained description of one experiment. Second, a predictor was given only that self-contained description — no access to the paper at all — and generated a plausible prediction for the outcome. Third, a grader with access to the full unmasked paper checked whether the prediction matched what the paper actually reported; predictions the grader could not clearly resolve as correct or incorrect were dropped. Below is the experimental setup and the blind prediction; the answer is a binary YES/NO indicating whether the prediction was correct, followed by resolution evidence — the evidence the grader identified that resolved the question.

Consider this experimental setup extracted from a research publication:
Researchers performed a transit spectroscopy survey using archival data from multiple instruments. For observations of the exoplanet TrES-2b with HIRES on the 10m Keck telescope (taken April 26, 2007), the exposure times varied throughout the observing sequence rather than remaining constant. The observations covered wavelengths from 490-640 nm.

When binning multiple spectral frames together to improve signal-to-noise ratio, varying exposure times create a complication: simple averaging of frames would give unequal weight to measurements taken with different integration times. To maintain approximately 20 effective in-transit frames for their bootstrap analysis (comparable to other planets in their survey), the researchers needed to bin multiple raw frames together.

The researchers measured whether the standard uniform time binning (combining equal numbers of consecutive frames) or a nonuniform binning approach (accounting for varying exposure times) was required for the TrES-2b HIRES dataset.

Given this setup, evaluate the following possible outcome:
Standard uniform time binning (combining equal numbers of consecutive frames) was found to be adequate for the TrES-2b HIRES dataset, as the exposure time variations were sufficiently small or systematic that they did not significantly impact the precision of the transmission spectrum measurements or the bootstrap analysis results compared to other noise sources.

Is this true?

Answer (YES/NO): NO